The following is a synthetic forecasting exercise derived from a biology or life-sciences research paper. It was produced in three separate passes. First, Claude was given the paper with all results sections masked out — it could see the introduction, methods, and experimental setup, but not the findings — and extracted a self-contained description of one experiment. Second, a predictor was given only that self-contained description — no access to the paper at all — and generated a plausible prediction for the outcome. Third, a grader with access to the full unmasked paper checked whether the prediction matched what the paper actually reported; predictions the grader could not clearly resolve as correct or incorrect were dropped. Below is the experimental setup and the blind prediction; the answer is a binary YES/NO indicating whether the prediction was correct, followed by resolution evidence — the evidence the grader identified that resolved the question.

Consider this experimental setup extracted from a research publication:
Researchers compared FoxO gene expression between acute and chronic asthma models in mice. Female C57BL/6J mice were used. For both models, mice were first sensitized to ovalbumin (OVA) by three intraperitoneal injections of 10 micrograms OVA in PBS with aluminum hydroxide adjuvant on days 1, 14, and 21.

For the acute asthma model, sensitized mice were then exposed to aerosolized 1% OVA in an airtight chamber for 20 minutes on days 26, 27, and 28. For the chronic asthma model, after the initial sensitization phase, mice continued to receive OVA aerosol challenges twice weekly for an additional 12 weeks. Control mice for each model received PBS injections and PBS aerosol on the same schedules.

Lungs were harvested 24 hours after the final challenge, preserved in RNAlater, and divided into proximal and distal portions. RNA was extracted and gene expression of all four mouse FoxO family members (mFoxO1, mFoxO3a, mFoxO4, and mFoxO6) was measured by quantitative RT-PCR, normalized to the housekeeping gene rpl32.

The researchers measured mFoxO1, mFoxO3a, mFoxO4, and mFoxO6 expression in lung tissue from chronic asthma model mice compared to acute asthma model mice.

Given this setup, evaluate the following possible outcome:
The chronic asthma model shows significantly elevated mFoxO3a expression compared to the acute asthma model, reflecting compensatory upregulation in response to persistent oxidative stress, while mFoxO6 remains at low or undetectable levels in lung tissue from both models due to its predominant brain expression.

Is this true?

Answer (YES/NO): NO